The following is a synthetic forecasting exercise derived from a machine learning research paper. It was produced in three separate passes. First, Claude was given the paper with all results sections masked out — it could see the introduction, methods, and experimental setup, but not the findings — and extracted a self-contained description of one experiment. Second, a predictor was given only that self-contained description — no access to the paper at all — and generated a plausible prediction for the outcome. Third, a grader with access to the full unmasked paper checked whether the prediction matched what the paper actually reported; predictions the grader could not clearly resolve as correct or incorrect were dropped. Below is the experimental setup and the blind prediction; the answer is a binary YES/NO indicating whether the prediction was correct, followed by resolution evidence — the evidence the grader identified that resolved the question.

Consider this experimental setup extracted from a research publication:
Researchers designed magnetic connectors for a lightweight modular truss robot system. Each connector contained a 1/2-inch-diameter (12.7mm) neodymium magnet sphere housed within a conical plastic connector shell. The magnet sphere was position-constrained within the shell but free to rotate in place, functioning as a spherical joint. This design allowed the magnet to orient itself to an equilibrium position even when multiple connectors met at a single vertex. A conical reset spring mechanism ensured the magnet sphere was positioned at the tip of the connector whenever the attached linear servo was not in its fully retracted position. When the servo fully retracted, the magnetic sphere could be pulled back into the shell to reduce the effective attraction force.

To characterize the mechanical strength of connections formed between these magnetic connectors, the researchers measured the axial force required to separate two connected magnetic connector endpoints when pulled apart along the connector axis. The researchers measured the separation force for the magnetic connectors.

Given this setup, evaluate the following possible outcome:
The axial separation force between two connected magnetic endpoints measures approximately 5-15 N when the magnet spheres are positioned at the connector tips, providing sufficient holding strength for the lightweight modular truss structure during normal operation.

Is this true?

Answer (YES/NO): YES